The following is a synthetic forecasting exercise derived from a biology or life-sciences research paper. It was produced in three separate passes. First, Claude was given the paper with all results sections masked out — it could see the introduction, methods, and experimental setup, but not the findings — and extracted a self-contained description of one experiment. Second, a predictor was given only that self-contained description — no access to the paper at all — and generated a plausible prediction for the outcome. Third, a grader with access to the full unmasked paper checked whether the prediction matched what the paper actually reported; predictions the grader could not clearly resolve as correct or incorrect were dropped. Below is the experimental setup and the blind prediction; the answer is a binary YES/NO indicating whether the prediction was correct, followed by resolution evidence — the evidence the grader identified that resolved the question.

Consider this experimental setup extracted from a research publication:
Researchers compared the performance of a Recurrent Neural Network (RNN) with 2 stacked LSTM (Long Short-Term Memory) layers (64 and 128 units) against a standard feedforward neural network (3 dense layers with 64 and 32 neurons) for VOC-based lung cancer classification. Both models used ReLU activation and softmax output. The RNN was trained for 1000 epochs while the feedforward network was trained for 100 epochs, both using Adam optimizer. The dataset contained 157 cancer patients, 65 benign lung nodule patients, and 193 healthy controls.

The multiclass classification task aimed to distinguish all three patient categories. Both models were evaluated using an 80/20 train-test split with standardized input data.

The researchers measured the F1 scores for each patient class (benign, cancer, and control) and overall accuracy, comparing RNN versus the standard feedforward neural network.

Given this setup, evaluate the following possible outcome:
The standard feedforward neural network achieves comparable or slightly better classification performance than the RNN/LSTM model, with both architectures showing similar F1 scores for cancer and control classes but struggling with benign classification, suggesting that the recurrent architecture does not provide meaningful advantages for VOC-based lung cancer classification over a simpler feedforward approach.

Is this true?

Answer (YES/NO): NO